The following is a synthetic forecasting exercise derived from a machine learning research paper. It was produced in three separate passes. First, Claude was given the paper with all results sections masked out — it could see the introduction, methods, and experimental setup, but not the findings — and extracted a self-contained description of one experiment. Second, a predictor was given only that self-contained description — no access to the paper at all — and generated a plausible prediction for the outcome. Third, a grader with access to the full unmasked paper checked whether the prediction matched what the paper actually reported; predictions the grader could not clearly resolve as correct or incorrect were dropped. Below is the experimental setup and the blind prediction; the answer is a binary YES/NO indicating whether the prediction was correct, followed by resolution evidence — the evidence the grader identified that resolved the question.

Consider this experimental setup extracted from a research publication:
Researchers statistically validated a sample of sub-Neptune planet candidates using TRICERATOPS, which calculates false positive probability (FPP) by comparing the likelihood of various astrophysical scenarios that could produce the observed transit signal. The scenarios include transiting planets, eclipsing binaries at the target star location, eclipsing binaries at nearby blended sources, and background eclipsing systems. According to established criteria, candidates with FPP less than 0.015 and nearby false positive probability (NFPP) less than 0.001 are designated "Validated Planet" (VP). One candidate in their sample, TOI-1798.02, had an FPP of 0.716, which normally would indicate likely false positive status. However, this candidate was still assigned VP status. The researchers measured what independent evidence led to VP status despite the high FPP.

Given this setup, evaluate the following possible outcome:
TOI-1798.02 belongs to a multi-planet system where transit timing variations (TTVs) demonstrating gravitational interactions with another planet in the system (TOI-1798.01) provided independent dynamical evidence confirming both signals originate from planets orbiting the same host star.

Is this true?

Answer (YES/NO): NO